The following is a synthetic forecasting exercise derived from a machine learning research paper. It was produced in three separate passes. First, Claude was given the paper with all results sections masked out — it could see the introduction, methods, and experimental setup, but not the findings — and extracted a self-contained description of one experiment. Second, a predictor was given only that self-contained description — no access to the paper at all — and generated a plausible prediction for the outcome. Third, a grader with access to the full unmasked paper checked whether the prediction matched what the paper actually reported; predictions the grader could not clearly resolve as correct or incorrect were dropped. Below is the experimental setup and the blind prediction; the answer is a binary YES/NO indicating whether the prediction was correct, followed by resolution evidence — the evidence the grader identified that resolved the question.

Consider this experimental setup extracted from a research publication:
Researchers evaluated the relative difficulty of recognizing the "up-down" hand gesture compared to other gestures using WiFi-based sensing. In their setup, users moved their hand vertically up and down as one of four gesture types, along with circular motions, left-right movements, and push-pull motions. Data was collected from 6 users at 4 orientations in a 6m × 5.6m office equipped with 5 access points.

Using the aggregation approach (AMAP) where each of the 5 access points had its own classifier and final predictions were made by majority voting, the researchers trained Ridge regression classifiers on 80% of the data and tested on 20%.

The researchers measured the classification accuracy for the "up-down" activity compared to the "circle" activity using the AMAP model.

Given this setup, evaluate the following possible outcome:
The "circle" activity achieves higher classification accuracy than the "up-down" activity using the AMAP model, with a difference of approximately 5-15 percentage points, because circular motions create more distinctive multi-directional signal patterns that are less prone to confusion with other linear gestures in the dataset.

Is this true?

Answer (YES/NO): YES